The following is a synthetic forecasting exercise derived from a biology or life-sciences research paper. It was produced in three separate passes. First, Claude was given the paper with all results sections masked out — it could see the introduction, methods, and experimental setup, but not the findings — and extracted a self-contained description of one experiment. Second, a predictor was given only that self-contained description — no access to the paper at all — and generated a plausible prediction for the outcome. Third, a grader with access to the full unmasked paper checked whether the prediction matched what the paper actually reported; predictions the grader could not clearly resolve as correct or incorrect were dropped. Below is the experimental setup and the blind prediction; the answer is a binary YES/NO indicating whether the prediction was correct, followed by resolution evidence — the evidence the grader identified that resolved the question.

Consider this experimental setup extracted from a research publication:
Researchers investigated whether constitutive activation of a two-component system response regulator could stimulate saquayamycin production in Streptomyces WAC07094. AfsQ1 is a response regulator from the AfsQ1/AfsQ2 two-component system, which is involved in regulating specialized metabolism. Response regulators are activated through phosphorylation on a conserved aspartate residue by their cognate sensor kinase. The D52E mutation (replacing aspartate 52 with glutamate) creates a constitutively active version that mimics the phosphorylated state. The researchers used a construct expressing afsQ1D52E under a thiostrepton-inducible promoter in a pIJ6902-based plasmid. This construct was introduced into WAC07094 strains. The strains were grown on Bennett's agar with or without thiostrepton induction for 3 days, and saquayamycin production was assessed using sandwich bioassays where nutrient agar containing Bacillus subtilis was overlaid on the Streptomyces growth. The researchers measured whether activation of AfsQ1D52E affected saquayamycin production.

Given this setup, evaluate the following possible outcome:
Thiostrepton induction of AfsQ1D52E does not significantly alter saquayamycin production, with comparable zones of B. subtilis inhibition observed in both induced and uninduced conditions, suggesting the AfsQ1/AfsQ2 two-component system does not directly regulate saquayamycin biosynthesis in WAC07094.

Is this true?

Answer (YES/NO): NO